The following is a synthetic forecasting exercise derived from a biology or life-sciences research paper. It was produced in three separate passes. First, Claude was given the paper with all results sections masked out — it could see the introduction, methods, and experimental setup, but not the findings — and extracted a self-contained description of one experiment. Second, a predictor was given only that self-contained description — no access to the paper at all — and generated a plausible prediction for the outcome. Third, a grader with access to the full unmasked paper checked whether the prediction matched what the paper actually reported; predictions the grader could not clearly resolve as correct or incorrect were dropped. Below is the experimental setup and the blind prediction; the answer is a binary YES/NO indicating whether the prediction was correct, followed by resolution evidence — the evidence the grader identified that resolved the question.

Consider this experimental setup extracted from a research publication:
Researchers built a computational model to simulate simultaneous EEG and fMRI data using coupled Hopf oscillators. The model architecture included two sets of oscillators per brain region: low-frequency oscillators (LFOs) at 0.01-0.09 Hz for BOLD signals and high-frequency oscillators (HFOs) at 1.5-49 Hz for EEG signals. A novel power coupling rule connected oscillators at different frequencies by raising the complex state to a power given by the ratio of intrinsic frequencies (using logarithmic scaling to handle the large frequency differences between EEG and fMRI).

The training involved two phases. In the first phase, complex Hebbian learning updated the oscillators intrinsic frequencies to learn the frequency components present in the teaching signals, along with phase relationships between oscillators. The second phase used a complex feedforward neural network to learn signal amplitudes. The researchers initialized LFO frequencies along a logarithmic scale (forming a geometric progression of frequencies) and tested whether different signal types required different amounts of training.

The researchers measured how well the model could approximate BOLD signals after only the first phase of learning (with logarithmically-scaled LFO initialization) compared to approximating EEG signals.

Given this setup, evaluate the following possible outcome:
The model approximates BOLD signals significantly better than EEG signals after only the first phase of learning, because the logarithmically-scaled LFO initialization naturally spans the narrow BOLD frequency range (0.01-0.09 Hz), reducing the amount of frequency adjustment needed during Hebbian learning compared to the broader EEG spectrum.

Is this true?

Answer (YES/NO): NO